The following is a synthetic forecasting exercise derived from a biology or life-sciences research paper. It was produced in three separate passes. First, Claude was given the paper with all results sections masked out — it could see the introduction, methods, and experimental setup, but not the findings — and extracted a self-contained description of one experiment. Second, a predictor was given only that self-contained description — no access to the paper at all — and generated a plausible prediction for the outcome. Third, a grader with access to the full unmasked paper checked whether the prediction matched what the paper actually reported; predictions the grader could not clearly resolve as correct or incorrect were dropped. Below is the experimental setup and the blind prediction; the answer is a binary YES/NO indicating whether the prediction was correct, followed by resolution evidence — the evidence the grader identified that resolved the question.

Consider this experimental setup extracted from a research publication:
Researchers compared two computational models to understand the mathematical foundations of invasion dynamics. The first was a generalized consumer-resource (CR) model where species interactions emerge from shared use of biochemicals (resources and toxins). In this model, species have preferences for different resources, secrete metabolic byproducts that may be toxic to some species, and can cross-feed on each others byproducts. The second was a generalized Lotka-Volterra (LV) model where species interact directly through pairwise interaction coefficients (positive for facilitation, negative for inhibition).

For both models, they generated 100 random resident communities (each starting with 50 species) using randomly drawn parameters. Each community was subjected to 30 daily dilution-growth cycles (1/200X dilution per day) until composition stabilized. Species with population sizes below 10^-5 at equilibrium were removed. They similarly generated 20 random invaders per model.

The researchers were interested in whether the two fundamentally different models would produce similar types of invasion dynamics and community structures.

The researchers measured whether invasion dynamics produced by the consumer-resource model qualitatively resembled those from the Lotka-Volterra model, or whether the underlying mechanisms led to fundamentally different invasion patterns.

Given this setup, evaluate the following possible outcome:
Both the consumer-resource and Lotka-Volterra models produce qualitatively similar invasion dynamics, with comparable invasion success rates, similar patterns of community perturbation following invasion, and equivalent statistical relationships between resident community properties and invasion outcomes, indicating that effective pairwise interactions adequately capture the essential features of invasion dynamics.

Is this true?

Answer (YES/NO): NO